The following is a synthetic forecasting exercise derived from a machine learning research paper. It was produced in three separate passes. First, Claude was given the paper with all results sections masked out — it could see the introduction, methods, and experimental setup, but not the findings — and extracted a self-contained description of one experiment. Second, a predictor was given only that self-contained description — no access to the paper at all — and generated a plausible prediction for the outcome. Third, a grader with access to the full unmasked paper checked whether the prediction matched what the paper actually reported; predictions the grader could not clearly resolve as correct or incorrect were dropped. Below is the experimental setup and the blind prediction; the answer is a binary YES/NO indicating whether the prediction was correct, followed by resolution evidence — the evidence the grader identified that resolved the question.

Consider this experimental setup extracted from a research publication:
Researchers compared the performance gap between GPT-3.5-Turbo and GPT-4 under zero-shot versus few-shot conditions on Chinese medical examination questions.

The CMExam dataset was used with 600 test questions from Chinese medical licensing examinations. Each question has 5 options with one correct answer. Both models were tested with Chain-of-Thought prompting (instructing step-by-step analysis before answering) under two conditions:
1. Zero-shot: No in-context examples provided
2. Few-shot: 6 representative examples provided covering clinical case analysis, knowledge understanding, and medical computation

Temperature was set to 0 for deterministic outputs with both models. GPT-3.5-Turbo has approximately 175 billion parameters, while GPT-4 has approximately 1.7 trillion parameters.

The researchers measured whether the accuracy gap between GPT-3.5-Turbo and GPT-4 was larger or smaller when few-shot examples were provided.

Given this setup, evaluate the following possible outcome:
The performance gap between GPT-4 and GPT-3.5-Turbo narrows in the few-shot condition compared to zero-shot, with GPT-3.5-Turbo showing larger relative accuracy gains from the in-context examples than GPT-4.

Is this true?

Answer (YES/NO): YES